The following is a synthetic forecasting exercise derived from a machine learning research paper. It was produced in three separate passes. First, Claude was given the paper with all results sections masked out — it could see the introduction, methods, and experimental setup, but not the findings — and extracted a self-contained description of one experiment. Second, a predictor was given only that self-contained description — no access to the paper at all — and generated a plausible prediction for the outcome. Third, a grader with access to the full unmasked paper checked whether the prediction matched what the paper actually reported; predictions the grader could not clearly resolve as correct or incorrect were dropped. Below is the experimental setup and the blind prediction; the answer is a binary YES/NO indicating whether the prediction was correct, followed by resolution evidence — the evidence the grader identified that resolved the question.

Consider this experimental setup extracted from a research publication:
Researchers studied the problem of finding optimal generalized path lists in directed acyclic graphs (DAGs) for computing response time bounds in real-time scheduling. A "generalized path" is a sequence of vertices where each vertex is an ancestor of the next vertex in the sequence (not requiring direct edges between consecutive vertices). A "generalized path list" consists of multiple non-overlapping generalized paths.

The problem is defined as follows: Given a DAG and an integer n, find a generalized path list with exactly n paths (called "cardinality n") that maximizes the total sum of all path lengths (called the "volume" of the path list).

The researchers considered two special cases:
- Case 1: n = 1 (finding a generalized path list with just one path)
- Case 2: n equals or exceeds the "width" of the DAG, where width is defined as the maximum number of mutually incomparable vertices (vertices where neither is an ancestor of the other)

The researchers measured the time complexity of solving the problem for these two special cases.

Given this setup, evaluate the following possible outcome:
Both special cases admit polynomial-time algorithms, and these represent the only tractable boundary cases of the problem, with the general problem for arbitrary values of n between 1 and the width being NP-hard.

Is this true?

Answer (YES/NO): NO